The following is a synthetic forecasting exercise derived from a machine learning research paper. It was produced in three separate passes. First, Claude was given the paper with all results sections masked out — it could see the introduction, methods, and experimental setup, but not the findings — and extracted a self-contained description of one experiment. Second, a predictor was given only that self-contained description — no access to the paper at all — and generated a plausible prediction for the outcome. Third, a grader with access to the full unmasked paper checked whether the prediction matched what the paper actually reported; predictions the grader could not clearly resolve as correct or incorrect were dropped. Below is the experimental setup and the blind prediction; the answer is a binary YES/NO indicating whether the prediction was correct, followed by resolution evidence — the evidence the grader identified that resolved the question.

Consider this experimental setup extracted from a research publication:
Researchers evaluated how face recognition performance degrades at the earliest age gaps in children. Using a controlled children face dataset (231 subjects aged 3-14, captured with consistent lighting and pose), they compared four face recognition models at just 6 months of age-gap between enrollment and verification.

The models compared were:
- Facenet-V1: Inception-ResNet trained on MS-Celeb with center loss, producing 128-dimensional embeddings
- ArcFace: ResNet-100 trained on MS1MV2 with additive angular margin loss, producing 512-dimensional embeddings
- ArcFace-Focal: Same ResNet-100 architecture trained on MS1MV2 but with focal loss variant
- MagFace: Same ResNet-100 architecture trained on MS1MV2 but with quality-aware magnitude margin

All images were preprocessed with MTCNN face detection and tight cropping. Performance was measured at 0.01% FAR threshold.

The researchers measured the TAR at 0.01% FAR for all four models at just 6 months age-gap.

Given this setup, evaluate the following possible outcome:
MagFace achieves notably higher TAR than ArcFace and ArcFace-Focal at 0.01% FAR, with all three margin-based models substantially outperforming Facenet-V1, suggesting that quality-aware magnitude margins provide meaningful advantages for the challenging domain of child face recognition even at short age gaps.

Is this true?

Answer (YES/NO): NO